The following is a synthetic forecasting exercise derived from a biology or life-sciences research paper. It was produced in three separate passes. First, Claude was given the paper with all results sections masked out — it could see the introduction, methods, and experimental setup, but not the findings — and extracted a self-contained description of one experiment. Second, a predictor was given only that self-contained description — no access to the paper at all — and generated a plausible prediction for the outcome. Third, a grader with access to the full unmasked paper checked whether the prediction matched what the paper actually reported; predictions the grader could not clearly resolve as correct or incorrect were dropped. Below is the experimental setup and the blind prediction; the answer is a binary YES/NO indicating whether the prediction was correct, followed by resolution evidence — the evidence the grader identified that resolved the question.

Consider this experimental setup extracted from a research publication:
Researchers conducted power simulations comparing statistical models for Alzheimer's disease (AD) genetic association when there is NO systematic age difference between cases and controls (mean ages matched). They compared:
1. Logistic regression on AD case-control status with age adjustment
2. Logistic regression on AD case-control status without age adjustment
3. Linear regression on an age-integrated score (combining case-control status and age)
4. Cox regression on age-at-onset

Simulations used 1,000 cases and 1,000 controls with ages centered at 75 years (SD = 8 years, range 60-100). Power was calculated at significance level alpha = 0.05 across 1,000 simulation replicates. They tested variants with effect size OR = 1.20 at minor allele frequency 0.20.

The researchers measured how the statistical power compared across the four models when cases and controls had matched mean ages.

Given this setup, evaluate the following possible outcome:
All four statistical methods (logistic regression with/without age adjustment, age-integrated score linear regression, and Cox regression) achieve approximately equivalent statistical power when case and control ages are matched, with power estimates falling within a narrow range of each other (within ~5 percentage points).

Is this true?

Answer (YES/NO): NO